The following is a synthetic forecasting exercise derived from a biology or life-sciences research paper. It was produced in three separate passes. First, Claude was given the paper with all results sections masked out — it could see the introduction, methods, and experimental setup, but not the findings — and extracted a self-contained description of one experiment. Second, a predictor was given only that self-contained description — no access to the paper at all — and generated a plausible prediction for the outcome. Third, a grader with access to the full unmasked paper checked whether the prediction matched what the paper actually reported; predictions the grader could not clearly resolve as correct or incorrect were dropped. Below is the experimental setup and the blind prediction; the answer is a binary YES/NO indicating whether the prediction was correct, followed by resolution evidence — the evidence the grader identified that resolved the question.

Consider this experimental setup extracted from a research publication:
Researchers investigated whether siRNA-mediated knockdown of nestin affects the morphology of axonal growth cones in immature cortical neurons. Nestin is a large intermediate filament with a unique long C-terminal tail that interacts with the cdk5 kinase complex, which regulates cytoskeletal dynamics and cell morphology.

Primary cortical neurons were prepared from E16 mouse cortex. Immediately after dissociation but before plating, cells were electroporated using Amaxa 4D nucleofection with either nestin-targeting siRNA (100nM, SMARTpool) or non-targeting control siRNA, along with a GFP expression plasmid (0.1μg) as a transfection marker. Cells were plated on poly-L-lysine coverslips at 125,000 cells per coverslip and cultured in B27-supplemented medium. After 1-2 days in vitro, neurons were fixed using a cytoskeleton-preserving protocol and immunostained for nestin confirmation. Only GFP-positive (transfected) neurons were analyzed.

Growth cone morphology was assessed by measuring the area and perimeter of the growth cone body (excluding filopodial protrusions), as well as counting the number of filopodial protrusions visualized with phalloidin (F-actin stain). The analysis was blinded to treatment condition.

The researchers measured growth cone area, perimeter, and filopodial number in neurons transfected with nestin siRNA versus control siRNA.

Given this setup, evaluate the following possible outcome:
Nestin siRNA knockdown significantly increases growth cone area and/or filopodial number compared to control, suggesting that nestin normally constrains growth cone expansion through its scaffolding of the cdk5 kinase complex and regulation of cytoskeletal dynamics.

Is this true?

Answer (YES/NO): YES